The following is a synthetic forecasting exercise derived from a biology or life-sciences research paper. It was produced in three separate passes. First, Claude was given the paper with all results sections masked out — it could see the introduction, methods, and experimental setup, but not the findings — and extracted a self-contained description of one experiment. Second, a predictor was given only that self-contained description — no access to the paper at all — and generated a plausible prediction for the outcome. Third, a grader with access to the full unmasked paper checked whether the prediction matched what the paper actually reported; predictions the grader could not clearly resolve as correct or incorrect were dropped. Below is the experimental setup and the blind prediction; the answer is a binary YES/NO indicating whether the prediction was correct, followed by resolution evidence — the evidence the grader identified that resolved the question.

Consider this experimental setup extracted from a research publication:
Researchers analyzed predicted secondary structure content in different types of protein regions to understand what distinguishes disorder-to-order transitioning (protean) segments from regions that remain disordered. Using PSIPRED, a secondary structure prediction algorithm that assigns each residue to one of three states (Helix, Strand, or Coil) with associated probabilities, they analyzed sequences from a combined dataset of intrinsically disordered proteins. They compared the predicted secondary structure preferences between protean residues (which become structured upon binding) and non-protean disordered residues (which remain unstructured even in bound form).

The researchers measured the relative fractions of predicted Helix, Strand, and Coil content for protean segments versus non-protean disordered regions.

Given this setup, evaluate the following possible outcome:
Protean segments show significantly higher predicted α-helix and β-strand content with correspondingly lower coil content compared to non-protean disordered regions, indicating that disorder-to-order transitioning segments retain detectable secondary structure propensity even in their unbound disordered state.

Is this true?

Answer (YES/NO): YES